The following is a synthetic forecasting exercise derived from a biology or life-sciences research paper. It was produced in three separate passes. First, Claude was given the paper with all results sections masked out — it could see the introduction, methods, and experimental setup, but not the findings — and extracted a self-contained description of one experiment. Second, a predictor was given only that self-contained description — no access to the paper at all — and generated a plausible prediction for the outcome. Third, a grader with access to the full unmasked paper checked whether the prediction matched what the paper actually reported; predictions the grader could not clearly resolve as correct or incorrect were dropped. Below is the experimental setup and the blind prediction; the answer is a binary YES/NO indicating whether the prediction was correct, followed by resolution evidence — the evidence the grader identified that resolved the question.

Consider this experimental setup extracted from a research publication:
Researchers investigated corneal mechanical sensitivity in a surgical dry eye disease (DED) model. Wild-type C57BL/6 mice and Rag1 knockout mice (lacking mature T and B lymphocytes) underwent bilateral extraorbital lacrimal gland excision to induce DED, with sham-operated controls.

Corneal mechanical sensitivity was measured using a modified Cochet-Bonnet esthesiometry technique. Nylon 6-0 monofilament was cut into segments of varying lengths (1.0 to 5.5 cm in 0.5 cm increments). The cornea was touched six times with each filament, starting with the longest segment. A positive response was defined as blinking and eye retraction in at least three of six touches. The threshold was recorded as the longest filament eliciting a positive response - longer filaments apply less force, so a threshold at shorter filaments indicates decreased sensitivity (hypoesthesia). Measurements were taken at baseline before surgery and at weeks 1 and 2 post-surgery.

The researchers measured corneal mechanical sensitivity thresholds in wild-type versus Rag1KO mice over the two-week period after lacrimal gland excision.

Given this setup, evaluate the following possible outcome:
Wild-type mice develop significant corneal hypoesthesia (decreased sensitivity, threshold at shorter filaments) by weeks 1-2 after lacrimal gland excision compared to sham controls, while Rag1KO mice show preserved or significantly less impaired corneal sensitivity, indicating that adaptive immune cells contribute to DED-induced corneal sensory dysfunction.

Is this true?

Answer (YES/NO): YES